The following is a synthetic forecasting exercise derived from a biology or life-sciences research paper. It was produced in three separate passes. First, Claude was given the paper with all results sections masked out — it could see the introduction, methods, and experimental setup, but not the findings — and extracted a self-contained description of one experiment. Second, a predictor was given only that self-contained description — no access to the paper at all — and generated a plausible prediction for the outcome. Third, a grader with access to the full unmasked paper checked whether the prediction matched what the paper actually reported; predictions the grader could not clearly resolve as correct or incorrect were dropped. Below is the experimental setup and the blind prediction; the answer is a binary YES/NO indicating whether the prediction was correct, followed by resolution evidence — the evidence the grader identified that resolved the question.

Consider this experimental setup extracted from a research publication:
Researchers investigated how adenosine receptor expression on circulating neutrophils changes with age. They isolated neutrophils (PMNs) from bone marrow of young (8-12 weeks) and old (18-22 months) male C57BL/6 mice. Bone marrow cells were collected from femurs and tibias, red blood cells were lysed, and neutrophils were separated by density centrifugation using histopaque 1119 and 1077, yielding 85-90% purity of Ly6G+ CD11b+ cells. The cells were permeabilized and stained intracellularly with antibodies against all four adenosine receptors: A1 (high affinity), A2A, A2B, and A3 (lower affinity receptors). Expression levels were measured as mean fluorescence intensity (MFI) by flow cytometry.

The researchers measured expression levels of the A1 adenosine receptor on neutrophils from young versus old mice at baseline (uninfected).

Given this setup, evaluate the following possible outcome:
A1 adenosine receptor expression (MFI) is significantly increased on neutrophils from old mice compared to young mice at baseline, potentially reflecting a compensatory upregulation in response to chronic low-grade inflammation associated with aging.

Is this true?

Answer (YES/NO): NO